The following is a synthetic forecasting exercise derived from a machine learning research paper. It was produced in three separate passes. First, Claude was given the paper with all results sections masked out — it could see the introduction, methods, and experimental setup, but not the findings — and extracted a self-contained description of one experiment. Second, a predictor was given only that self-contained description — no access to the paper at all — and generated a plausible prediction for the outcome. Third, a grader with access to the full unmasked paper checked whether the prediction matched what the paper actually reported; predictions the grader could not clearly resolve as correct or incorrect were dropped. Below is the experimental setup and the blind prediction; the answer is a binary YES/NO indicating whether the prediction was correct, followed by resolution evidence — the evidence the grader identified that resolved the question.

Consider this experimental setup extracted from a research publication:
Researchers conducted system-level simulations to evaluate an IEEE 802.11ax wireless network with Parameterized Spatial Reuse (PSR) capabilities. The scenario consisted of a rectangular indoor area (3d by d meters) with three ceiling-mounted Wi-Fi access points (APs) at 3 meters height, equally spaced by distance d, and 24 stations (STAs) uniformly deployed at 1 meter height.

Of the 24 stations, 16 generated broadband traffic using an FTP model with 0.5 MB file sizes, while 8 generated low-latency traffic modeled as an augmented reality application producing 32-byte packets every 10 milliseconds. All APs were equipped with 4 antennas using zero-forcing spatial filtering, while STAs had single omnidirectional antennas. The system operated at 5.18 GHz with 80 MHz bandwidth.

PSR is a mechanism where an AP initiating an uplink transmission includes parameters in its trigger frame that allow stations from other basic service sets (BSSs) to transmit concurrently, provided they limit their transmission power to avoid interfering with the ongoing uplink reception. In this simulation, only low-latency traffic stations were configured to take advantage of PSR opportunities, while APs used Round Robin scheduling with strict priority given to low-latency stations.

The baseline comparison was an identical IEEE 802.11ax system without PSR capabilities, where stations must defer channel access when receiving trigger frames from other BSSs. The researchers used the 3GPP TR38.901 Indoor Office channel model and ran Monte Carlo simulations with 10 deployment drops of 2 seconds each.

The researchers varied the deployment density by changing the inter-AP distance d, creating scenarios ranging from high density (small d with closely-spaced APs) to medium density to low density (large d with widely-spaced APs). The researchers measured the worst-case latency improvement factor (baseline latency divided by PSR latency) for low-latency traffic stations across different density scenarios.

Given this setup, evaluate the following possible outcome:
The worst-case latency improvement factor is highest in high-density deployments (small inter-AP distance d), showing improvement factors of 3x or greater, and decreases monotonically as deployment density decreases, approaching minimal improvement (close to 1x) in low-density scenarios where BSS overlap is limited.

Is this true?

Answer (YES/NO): NO